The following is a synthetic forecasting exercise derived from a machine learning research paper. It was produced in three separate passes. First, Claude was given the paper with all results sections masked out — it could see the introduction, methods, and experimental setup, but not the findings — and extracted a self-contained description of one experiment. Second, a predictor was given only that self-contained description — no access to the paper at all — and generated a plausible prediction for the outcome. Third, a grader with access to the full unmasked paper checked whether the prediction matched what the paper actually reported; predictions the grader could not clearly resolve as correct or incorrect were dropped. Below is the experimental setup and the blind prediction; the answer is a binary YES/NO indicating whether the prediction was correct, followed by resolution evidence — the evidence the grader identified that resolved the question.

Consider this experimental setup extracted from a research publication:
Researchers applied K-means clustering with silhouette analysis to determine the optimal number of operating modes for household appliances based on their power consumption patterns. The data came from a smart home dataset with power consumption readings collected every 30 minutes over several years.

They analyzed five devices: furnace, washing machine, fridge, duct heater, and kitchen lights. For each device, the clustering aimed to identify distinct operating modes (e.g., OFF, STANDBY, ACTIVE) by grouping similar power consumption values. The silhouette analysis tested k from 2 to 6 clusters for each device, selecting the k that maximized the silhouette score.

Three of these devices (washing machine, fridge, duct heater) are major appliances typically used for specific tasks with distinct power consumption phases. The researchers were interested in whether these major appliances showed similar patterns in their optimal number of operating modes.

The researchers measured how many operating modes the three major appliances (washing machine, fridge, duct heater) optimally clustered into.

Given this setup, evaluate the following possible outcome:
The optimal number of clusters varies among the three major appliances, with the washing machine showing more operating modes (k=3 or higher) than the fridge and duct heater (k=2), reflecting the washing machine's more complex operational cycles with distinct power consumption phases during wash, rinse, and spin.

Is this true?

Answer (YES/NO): NO